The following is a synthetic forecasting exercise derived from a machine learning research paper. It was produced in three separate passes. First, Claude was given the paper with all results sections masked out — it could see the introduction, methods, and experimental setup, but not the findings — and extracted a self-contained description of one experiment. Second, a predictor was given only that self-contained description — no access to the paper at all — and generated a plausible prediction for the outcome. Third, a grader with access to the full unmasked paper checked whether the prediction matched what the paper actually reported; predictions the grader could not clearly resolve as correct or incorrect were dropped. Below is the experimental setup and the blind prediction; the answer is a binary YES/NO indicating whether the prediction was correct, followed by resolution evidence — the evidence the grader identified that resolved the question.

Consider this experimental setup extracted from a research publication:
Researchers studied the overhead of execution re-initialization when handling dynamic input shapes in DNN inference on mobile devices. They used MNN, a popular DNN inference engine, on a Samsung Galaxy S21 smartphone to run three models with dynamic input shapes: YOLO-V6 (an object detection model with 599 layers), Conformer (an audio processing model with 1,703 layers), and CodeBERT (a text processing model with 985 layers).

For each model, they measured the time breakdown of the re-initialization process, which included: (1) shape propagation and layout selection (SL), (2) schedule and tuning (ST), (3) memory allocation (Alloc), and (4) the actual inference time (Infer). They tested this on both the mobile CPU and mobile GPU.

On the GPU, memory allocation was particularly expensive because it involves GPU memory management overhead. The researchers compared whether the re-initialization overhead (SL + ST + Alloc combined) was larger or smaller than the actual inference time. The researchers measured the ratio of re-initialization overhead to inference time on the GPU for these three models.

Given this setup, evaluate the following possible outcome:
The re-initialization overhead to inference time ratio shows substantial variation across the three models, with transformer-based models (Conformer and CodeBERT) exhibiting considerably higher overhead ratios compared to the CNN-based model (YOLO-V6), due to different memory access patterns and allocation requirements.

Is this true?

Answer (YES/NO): NO